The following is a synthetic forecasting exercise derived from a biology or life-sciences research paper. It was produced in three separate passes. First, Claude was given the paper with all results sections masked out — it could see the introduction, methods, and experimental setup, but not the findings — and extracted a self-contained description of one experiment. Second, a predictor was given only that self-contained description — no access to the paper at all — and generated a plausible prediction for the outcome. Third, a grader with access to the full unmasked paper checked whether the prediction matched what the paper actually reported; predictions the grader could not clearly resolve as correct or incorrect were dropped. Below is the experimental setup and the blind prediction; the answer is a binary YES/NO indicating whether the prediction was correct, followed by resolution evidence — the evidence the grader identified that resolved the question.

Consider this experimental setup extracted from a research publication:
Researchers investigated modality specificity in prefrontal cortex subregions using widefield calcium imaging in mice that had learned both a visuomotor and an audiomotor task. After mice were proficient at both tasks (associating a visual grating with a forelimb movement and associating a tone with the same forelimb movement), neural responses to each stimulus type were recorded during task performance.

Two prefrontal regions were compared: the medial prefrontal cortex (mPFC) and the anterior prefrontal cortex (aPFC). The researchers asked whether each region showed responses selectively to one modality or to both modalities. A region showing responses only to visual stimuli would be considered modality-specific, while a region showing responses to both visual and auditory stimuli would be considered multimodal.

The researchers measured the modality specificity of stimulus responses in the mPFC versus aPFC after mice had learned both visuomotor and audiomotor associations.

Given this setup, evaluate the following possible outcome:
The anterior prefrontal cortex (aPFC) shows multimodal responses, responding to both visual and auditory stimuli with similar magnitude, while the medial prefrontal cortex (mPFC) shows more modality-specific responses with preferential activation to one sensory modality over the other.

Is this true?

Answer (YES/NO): YES